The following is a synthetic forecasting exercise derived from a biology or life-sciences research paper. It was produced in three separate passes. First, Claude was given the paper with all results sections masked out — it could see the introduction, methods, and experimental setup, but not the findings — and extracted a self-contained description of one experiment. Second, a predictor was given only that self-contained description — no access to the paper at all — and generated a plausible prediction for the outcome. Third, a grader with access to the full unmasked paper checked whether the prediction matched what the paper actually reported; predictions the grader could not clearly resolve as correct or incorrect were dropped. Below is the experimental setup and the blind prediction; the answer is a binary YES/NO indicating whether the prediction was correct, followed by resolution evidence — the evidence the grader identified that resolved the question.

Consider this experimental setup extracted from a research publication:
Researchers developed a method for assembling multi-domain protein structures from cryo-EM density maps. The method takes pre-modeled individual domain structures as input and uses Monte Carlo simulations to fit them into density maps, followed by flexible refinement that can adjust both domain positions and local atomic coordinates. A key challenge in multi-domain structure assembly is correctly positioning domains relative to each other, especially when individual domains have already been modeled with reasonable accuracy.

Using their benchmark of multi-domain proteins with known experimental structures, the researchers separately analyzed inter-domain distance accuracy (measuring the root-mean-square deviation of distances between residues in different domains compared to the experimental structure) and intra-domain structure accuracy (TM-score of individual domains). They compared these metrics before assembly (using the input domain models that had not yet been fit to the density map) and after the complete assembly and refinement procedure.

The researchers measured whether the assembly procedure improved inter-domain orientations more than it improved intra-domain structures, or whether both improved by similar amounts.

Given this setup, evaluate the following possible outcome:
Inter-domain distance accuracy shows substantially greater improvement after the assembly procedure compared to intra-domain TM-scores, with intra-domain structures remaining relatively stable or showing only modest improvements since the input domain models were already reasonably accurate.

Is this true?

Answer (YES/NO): NO